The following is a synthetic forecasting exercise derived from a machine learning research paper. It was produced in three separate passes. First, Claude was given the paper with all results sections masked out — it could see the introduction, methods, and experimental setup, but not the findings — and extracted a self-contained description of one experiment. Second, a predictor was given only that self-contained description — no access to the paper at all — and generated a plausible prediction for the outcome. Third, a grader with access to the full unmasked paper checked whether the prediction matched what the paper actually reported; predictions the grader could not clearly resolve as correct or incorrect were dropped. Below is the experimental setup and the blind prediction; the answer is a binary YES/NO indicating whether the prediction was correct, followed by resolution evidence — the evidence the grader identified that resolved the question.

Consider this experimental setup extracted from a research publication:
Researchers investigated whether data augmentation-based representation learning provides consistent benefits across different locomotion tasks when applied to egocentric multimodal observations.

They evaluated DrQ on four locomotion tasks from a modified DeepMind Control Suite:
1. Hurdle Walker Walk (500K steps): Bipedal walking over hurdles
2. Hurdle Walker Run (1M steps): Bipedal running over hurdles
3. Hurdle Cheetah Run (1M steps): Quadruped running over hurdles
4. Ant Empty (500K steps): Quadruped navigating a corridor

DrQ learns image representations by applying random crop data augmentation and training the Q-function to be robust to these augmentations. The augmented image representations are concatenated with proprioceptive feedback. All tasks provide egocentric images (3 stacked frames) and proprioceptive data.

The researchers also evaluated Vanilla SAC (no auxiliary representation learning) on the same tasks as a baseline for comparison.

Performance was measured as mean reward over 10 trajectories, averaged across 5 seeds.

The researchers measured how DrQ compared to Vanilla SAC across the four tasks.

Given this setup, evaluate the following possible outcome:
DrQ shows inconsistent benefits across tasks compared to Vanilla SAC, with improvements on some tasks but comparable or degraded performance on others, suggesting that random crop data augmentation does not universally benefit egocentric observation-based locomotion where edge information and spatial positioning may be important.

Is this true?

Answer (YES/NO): NO